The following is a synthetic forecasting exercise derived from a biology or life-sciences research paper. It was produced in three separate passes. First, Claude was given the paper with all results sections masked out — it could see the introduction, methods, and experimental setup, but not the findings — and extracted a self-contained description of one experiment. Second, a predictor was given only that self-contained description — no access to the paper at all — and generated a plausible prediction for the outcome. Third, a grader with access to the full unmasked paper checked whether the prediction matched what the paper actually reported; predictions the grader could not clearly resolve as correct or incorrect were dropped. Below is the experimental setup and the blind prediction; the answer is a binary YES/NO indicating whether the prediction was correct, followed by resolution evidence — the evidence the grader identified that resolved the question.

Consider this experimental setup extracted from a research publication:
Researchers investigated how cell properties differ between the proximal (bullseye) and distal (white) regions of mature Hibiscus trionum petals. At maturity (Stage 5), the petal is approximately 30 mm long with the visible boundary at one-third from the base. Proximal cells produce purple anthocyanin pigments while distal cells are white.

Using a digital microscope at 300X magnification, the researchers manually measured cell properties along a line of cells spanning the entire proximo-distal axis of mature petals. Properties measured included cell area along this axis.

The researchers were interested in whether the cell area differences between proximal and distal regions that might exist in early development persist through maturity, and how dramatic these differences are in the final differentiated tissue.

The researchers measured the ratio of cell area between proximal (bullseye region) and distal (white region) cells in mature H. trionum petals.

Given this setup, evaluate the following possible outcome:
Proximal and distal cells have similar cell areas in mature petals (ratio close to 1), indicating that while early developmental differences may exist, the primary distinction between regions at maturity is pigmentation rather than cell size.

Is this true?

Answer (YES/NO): NO